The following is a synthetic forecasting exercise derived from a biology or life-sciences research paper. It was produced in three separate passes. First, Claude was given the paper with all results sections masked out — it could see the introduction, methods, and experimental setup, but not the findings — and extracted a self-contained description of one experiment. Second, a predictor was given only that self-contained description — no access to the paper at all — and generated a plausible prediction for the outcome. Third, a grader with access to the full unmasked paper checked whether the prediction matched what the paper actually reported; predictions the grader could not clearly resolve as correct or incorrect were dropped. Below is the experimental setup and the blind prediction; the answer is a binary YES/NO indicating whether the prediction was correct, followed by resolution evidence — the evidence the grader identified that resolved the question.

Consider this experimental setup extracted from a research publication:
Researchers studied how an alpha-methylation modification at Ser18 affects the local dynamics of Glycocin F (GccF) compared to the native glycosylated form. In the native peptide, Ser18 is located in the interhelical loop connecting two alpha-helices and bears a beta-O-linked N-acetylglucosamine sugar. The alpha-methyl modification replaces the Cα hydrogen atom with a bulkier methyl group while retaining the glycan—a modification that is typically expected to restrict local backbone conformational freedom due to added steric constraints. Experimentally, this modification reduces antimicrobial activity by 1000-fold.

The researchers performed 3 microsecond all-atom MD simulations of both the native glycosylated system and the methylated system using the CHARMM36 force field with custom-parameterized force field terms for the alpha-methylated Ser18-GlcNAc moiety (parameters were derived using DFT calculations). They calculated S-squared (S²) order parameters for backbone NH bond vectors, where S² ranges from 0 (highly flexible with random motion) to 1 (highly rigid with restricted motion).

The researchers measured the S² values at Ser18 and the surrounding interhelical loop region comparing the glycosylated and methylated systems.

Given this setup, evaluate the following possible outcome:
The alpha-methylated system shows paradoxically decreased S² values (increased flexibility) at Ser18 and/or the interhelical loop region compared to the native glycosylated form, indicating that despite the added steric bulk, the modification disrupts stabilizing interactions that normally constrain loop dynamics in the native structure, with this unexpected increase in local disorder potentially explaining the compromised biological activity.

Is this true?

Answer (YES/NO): NO